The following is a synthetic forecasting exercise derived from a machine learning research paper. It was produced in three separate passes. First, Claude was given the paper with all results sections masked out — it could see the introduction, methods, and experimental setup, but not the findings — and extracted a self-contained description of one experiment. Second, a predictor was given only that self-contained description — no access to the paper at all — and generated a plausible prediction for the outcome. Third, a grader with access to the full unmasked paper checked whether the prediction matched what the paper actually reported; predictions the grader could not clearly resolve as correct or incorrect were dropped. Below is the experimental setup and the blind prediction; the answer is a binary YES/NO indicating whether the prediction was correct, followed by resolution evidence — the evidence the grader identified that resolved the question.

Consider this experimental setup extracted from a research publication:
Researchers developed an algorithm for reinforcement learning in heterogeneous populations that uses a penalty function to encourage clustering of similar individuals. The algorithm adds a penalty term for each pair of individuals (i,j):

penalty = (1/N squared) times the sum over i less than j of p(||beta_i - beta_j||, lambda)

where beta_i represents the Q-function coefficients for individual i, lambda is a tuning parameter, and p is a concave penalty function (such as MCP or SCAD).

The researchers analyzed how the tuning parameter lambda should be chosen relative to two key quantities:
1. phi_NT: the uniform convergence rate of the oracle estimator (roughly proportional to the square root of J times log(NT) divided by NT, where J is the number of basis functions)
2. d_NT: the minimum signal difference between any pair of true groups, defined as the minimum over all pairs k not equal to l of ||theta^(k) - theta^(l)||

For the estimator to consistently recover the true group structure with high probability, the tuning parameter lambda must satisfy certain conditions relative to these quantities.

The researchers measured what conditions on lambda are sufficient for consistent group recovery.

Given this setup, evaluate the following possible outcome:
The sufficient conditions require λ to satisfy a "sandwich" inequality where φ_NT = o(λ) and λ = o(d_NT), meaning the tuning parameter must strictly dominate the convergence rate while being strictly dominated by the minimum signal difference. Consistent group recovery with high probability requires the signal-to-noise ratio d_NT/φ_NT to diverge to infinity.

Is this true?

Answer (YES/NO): NO